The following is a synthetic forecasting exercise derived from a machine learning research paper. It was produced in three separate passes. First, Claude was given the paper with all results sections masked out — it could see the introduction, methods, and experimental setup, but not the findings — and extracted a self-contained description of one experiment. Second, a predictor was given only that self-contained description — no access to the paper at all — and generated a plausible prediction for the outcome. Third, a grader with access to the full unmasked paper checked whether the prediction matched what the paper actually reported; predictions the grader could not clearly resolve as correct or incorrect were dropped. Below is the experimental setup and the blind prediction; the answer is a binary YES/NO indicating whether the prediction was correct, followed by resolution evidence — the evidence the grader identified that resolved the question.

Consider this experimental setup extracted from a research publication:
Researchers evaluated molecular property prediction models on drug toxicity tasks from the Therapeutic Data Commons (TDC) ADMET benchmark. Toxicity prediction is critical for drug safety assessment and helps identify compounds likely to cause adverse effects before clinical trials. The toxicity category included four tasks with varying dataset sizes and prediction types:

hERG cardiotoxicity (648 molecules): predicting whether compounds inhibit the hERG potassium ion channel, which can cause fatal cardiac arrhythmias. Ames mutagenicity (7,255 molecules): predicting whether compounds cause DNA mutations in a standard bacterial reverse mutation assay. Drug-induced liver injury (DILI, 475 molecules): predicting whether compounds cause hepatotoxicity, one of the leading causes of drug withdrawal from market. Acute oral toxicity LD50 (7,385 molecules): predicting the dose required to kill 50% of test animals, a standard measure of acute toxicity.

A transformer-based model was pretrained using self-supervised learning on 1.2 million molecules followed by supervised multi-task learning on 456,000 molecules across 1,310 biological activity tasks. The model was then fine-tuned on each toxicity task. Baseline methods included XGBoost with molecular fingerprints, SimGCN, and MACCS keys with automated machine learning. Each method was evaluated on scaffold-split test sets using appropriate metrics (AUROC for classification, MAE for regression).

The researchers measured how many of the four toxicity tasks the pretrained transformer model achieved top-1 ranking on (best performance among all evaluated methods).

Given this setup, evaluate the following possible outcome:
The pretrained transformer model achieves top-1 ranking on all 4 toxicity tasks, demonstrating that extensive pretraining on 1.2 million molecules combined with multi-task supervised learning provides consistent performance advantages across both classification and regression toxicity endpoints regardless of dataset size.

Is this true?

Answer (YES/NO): NO